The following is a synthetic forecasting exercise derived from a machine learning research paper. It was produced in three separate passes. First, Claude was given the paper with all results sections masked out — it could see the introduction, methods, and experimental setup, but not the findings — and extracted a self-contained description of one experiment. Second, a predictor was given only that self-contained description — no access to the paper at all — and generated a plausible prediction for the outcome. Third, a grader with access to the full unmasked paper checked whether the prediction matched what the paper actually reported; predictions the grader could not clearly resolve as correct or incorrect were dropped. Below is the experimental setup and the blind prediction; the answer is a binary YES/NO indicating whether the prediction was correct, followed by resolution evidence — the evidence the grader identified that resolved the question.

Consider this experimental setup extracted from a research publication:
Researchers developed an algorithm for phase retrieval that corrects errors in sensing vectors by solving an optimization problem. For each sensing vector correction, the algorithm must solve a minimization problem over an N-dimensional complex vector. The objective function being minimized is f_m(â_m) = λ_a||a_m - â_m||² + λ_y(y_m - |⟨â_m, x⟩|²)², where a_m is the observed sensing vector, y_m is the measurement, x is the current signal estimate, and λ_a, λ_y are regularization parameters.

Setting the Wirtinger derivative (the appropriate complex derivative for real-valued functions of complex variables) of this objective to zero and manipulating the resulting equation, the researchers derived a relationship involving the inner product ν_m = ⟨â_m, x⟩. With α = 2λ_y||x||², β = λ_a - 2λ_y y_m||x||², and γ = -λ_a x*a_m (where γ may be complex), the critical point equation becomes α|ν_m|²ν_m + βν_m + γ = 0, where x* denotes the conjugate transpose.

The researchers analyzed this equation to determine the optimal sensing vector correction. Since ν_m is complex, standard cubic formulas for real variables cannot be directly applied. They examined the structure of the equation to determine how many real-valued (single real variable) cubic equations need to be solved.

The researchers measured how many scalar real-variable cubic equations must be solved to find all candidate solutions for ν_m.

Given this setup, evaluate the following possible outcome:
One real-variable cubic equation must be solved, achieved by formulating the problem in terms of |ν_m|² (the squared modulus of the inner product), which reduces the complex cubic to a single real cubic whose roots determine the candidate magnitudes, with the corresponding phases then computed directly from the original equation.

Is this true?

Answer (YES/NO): NO